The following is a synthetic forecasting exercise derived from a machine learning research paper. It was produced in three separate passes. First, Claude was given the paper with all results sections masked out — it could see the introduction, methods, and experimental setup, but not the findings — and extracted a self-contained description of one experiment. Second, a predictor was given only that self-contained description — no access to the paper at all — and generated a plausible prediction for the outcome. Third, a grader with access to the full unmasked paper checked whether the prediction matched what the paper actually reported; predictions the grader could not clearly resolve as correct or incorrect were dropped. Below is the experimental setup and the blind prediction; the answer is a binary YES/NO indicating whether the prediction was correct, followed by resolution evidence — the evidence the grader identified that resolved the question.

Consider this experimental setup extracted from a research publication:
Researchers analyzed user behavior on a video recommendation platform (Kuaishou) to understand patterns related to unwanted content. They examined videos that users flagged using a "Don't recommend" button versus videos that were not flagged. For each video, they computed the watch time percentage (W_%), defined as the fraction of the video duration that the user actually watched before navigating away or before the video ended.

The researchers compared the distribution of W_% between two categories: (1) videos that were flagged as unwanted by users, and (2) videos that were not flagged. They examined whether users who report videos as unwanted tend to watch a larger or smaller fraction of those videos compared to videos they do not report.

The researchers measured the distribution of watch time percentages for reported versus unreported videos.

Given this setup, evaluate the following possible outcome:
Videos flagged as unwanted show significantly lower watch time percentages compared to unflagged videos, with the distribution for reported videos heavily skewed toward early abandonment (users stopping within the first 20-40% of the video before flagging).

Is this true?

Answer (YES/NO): NO